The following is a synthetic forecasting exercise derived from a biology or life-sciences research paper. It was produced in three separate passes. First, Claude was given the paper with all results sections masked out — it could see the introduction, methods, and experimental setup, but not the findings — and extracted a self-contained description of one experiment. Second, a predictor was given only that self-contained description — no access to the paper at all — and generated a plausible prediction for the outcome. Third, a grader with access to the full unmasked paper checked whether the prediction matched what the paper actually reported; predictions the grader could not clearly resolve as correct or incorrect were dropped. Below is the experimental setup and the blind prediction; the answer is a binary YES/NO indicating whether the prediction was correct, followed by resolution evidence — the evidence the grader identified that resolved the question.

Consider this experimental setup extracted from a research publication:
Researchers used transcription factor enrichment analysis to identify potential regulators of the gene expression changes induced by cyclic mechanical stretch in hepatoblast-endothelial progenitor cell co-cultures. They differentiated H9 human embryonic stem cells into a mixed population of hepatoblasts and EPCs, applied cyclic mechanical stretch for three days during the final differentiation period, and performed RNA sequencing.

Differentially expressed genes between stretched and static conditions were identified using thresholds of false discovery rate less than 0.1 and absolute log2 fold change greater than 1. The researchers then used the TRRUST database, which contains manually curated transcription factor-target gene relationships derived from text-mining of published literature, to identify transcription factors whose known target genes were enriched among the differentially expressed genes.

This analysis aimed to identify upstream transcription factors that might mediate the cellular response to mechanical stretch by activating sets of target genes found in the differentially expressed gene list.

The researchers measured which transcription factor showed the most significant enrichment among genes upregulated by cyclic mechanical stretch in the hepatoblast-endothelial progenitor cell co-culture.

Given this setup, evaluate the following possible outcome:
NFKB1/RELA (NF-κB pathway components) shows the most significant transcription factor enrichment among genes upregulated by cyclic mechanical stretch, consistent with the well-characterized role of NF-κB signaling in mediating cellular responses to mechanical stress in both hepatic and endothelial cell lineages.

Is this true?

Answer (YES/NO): NO